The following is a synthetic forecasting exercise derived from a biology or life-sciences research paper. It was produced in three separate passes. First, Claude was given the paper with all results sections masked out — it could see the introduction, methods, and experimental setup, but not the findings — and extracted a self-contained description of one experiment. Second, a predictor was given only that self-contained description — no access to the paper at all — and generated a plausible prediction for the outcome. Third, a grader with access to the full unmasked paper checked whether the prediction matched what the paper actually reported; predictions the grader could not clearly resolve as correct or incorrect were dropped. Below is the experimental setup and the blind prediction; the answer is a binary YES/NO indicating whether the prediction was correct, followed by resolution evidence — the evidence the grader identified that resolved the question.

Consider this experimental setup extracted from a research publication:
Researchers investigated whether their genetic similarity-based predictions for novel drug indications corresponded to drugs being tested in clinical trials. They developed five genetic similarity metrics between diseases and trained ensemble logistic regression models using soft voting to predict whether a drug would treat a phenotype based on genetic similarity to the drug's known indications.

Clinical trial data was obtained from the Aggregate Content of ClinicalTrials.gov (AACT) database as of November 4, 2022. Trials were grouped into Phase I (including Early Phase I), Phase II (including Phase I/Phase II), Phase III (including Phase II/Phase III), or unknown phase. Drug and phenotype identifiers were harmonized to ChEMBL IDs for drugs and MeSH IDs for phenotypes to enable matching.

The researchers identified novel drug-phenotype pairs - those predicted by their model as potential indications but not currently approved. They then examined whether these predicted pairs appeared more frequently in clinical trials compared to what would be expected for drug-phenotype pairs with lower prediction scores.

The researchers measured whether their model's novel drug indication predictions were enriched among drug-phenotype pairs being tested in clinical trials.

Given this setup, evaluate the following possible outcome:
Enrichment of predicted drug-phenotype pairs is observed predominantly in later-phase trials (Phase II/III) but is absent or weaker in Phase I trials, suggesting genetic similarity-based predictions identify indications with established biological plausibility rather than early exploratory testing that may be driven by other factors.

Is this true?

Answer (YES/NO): NO